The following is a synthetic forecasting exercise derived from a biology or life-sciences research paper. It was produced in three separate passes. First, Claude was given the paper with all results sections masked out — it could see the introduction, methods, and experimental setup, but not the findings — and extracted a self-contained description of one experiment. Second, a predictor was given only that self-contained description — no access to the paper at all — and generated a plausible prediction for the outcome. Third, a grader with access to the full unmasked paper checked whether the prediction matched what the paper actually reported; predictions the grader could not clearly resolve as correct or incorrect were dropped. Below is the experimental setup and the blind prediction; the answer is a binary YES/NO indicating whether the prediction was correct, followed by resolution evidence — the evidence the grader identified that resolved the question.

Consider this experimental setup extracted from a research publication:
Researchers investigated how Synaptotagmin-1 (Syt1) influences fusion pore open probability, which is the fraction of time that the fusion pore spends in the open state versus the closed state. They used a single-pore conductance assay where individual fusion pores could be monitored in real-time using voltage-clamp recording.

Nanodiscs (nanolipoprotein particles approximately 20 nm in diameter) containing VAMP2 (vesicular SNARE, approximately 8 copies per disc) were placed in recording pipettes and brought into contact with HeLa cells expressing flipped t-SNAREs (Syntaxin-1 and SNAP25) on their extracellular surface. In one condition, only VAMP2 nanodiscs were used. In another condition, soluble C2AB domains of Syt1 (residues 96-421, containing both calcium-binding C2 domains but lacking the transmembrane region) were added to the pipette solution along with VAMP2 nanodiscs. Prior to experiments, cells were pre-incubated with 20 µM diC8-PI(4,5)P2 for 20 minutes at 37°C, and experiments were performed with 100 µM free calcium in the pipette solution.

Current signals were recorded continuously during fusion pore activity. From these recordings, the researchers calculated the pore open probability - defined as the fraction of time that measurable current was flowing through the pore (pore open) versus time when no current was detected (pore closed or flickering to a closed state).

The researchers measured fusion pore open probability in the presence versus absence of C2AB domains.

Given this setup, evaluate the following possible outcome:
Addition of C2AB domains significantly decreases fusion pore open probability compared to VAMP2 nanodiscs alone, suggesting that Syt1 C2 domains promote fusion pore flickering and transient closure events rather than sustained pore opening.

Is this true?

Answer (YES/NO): NO